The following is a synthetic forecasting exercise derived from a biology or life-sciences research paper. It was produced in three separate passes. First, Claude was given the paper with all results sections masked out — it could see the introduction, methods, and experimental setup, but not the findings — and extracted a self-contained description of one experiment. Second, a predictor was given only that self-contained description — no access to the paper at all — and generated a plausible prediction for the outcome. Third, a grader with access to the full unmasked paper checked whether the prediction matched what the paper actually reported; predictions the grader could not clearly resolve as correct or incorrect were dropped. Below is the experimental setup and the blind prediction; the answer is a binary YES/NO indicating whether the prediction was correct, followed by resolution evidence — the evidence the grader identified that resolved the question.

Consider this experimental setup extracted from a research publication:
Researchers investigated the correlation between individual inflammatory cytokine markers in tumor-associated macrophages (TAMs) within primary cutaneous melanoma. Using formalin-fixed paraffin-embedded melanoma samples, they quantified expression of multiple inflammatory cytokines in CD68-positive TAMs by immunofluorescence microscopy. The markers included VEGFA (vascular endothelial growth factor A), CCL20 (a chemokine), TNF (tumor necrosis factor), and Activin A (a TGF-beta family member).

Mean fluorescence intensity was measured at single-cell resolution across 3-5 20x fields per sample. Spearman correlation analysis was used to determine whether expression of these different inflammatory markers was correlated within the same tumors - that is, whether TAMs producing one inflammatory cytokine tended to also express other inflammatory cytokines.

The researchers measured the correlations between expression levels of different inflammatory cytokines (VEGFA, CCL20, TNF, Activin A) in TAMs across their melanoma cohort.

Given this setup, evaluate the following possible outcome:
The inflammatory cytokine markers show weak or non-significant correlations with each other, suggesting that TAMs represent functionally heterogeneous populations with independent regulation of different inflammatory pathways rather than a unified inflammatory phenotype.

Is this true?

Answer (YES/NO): NO